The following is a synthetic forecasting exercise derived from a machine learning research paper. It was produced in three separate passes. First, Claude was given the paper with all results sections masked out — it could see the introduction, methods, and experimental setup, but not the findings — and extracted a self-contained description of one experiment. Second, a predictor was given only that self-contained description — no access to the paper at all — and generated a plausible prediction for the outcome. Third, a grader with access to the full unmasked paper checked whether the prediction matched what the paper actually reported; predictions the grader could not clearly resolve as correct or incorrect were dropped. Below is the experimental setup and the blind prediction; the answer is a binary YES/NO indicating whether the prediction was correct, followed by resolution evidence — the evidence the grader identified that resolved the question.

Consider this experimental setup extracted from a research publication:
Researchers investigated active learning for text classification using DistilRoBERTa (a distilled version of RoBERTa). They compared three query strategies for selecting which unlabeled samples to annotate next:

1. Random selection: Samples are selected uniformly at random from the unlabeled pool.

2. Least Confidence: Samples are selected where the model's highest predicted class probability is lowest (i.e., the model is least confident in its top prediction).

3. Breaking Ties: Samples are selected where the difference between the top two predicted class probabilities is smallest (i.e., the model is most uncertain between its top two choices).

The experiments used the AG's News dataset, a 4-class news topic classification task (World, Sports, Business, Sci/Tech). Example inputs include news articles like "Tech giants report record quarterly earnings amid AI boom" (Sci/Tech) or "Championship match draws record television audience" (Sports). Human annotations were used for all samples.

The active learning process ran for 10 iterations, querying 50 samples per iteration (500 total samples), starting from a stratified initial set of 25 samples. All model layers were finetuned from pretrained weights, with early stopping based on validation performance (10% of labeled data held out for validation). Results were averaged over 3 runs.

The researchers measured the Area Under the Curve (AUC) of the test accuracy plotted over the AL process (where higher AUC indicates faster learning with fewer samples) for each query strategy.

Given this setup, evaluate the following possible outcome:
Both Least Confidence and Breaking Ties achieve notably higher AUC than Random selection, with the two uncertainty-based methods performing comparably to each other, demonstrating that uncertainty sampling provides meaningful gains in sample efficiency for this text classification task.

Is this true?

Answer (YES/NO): NO